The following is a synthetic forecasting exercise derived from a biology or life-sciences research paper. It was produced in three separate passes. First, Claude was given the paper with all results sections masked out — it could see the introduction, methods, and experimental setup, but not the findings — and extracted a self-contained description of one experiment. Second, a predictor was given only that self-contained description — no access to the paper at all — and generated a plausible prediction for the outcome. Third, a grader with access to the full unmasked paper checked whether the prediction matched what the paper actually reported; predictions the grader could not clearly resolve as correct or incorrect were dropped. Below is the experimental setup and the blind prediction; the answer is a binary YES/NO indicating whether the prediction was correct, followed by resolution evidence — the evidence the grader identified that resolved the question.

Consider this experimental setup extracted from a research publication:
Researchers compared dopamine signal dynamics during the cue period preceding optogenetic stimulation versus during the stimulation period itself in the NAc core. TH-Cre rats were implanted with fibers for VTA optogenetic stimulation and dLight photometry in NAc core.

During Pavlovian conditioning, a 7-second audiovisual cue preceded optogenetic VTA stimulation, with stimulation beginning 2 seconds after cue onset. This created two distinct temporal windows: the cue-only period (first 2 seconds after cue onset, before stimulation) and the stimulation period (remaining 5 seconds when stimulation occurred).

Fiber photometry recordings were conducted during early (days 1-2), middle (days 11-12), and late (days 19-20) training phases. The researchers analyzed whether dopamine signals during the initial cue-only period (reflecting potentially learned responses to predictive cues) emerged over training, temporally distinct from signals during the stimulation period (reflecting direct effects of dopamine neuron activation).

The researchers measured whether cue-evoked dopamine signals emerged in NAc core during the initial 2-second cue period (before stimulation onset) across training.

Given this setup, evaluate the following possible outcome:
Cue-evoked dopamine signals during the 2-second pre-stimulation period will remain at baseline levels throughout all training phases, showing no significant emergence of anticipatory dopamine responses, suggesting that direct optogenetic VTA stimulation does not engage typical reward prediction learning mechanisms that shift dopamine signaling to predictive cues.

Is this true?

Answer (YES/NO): NO